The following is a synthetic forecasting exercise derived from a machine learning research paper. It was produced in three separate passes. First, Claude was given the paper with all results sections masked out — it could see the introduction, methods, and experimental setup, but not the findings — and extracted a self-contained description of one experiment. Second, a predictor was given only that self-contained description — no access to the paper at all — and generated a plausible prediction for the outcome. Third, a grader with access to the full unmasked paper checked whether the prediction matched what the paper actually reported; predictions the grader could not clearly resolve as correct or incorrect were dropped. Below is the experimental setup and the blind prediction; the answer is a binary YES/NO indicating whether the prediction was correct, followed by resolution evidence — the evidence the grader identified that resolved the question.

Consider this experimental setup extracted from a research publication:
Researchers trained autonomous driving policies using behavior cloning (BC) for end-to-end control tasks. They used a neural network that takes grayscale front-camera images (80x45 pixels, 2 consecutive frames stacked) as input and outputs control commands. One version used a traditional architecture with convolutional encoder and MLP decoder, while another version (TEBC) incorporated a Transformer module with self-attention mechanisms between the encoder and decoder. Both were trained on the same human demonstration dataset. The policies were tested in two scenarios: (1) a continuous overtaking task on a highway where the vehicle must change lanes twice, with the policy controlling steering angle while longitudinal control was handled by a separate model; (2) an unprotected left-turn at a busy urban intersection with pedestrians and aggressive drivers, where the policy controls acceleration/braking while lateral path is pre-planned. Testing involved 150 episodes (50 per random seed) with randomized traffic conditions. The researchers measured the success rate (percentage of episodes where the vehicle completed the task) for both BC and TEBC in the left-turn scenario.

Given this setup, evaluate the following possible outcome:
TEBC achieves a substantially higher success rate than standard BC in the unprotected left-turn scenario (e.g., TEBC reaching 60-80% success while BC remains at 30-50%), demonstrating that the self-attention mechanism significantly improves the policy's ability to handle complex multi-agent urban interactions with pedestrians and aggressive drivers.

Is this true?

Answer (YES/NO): NO